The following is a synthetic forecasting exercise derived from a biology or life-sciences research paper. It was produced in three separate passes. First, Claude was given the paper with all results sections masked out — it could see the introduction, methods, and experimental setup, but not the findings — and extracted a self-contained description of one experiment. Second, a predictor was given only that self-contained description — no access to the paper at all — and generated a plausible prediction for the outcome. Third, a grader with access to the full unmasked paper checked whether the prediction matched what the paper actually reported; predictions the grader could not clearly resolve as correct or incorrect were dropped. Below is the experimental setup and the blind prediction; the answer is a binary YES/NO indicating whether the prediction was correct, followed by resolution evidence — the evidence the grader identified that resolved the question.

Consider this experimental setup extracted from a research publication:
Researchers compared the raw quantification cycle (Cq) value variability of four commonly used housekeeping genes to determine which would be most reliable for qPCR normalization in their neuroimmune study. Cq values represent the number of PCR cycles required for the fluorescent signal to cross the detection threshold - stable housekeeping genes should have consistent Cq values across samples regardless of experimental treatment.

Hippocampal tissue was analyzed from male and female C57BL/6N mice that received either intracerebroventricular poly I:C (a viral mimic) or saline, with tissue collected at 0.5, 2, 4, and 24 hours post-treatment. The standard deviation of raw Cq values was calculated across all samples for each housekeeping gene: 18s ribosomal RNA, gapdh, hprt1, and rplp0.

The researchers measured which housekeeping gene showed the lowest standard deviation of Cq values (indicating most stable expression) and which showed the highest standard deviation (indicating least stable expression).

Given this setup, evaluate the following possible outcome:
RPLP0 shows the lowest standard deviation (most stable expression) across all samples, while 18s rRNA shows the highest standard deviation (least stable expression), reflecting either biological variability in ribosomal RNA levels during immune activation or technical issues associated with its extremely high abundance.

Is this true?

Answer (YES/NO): NO